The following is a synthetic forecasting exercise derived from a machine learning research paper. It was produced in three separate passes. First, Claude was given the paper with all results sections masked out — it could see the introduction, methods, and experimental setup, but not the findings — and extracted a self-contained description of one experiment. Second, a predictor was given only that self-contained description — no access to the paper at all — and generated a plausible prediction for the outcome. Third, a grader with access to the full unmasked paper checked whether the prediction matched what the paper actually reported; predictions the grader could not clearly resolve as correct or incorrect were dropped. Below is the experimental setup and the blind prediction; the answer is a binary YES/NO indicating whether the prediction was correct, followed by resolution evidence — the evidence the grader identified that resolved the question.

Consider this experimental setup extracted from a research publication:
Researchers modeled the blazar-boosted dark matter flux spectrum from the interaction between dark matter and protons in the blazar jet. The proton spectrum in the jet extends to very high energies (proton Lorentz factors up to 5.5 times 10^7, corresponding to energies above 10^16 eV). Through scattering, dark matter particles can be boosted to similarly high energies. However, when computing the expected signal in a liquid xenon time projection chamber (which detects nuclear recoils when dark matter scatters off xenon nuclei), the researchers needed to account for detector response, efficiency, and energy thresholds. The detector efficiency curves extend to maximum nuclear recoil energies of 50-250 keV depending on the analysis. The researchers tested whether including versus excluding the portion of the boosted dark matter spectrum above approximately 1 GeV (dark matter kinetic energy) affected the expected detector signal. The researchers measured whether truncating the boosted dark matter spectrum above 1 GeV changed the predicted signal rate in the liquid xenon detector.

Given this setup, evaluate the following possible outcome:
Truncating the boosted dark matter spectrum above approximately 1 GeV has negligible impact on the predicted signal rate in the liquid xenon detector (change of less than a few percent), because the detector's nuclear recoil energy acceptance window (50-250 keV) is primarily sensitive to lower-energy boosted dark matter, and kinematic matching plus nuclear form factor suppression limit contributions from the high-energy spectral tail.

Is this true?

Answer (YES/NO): YES